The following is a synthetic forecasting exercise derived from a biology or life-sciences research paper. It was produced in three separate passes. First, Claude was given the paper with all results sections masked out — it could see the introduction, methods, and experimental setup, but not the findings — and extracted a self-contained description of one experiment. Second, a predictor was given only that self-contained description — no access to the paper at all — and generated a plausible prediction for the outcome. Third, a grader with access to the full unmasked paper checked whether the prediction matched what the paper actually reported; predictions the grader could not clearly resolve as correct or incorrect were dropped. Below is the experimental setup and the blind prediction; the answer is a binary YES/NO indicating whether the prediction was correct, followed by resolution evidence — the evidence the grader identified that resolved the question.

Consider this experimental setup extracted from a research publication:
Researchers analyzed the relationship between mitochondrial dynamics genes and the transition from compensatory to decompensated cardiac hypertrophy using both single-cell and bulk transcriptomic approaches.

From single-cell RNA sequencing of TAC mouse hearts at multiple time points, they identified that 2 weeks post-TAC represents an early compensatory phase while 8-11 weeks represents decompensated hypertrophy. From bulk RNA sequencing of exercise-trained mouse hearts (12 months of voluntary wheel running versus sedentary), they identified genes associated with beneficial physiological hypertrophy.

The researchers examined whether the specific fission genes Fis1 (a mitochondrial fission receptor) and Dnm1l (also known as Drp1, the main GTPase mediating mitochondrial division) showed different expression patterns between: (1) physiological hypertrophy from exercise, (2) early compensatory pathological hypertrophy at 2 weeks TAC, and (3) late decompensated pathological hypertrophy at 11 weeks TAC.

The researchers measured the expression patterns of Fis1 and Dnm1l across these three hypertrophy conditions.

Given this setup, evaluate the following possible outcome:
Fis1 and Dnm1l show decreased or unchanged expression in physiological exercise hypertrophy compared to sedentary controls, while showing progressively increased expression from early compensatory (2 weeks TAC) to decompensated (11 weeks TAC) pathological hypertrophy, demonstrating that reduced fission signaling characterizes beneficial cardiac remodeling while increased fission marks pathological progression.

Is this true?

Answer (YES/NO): NO